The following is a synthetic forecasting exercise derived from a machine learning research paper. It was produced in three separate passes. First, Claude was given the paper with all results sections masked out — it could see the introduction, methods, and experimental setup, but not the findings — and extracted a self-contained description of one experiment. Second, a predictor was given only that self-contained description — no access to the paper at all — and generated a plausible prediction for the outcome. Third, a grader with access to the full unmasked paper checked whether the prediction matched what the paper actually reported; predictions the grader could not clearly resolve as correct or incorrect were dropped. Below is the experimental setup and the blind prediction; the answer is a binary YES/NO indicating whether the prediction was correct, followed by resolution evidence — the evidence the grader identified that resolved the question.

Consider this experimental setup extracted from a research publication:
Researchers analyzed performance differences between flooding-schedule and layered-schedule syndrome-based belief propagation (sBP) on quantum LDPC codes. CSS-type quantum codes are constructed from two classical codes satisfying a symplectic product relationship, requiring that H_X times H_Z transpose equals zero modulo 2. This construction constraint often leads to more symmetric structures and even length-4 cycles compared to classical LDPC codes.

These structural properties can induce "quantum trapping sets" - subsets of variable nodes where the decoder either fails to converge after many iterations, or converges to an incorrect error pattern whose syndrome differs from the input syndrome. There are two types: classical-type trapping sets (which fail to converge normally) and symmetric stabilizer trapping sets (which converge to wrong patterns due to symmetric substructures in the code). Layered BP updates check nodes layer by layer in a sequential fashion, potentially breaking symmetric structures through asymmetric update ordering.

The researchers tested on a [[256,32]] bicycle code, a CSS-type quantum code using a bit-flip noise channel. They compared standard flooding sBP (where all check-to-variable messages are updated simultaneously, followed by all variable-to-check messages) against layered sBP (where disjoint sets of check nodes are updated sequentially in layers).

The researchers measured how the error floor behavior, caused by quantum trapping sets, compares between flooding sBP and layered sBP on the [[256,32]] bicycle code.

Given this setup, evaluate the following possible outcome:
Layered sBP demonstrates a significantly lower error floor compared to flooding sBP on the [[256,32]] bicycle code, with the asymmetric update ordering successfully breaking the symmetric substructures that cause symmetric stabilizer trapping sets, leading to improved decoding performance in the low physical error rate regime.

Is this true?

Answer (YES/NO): YES